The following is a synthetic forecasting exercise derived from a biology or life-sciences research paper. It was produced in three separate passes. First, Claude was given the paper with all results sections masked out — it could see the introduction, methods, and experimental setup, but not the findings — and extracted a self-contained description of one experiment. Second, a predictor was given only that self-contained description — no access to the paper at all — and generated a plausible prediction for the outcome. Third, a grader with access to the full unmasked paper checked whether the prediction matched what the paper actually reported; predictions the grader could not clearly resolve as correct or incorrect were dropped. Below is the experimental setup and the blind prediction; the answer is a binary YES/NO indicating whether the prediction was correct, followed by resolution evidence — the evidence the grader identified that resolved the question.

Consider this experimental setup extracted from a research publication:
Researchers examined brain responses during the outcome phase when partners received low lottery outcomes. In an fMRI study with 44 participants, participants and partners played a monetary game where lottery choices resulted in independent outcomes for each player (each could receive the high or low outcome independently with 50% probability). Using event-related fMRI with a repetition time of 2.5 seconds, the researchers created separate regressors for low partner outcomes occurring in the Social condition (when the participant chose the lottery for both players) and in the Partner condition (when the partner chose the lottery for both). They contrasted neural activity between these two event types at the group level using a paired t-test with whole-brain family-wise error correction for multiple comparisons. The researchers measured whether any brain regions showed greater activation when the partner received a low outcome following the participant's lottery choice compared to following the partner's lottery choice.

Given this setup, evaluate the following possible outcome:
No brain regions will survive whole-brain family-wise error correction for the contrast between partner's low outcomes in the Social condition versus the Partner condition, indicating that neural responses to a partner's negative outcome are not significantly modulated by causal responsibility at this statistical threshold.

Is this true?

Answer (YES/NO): YES